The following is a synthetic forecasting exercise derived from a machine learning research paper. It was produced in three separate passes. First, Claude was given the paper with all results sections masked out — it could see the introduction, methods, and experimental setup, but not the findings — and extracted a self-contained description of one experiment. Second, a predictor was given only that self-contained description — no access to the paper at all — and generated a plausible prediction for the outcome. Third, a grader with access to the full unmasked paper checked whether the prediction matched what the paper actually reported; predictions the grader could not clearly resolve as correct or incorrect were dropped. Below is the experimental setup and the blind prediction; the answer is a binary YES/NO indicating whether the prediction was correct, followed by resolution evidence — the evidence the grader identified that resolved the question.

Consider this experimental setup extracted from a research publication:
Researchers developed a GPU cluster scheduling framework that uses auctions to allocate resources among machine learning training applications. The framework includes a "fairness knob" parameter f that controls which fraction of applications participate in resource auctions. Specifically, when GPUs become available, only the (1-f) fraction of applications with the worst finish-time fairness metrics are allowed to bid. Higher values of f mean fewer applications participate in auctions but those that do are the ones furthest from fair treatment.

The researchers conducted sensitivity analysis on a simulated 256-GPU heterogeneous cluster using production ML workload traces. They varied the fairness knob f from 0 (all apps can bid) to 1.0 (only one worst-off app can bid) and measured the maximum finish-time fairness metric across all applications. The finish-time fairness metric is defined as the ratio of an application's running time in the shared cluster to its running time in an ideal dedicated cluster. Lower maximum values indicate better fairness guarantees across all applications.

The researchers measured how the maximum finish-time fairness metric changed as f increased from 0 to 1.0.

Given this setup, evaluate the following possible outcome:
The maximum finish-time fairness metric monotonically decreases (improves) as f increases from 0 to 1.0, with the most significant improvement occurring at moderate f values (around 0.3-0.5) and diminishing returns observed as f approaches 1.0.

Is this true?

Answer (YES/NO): NO